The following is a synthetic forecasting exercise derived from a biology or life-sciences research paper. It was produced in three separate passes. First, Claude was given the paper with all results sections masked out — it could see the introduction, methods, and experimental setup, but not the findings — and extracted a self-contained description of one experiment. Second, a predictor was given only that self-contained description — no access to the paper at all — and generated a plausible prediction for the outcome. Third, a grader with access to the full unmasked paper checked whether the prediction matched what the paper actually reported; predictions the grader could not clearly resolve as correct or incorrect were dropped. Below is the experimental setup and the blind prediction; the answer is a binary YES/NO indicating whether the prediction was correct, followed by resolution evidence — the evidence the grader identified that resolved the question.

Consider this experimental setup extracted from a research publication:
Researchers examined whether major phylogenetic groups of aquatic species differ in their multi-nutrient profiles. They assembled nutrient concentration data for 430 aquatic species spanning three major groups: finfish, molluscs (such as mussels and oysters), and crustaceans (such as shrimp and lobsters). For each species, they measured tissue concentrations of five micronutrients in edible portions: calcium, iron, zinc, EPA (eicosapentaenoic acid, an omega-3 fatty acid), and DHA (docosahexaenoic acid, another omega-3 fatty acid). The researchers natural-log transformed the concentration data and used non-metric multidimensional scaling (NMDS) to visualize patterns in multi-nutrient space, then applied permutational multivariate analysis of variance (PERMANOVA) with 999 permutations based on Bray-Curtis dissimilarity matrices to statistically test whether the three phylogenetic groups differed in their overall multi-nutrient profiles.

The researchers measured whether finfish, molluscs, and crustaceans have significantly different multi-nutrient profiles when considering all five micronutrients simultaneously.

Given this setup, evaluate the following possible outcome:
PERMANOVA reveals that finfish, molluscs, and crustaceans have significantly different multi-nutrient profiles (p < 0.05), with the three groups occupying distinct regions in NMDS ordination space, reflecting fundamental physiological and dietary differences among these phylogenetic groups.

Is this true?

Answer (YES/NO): YES